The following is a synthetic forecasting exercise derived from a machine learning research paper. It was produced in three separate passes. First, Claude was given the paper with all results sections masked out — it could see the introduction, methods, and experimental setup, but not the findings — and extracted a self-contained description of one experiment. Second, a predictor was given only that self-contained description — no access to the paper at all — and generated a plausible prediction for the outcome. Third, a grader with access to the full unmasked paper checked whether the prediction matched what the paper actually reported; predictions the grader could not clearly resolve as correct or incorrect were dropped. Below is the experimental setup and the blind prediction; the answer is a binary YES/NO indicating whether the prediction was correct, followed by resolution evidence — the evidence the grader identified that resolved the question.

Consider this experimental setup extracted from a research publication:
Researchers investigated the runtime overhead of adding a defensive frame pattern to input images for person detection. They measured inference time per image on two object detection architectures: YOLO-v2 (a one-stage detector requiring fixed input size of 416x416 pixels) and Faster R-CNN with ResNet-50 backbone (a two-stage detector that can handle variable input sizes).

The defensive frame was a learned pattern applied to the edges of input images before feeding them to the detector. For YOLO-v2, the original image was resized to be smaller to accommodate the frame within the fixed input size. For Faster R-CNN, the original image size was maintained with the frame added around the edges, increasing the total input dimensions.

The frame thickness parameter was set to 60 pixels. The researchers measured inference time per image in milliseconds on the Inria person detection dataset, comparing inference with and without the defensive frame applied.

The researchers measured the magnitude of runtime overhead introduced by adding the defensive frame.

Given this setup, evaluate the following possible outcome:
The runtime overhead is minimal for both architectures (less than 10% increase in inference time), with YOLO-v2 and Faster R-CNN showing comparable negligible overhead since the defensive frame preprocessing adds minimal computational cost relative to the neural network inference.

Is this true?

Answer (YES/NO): YES